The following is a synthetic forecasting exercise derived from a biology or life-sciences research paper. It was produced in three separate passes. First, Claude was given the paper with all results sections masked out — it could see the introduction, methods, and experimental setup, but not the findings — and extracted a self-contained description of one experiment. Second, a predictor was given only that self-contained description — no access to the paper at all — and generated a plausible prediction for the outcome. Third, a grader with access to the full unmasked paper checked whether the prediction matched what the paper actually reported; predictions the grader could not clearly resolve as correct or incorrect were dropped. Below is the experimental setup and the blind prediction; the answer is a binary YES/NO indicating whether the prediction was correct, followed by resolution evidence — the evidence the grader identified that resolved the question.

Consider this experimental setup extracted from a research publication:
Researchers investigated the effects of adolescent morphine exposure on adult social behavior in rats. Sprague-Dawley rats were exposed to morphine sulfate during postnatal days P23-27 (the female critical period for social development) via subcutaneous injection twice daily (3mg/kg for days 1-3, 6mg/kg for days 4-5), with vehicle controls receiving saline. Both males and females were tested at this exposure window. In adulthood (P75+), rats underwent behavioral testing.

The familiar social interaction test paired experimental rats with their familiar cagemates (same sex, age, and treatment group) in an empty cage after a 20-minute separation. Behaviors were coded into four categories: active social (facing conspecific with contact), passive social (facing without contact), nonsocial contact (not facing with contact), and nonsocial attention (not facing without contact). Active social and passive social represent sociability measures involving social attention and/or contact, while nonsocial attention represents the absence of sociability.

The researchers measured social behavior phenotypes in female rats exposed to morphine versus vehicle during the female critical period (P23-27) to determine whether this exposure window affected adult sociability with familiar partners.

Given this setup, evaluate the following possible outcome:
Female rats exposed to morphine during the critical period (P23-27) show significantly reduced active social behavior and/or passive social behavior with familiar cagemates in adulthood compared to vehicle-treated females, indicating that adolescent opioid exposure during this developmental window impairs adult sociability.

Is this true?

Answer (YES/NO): NO